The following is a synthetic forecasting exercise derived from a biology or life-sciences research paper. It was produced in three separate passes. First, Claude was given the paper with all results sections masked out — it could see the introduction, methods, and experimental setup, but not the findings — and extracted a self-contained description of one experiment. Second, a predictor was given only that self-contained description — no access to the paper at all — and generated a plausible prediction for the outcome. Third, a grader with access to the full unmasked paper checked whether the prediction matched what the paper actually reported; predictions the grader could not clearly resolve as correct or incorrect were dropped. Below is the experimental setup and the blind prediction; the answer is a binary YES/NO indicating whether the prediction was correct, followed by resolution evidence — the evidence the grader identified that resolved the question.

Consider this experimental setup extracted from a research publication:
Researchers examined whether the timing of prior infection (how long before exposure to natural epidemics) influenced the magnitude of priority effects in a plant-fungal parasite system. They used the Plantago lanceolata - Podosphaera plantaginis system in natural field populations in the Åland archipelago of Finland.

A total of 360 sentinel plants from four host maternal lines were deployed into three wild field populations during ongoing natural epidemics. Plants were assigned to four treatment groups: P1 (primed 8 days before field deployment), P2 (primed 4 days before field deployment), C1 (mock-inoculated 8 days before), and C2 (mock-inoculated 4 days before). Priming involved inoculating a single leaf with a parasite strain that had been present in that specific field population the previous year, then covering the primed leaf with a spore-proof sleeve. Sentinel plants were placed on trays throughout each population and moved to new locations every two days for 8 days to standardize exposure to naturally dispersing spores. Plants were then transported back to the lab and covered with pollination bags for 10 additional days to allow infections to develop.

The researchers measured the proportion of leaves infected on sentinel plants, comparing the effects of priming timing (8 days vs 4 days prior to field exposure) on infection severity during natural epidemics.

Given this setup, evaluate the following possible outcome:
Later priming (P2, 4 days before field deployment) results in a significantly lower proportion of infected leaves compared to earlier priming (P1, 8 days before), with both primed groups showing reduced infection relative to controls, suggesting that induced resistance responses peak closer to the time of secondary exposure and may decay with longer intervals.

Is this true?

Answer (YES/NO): NO